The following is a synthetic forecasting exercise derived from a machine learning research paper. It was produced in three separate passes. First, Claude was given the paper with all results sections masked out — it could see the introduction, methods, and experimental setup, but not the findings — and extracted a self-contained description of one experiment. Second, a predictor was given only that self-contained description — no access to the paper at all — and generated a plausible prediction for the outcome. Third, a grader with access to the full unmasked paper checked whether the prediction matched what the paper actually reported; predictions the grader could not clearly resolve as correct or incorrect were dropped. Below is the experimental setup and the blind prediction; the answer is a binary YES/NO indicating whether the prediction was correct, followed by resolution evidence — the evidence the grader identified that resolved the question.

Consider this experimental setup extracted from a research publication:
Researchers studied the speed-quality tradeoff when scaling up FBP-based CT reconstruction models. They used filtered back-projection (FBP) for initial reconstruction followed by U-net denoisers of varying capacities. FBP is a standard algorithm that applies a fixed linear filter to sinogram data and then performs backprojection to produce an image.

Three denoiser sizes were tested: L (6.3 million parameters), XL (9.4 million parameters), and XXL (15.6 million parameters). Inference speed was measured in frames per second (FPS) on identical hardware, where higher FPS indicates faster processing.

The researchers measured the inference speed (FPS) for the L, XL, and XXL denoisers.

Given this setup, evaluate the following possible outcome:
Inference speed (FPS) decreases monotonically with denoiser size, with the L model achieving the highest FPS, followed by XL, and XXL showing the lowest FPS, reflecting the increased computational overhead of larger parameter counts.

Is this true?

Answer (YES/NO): YES